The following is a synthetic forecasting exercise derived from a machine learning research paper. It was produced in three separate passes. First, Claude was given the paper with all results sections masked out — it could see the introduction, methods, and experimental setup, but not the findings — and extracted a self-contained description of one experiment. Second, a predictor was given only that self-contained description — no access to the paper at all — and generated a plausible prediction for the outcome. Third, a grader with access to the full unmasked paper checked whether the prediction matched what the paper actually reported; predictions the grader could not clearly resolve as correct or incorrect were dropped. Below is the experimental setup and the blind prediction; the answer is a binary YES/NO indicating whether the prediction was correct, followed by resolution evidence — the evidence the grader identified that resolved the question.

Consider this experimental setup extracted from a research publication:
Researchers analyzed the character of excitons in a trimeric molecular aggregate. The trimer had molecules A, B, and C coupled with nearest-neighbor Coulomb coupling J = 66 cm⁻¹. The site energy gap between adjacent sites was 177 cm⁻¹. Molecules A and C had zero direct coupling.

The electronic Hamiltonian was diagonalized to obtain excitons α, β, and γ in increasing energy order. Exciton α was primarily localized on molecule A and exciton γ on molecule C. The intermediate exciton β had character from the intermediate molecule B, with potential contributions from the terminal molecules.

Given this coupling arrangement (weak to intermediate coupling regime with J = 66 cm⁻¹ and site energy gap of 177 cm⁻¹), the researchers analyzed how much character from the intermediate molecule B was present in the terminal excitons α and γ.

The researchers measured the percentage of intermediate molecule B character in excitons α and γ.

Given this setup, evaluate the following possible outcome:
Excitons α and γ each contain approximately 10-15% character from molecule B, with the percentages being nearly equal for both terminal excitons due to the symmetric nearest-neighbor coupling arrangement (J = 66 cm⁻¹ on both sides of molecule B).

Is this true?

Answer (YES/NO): YES